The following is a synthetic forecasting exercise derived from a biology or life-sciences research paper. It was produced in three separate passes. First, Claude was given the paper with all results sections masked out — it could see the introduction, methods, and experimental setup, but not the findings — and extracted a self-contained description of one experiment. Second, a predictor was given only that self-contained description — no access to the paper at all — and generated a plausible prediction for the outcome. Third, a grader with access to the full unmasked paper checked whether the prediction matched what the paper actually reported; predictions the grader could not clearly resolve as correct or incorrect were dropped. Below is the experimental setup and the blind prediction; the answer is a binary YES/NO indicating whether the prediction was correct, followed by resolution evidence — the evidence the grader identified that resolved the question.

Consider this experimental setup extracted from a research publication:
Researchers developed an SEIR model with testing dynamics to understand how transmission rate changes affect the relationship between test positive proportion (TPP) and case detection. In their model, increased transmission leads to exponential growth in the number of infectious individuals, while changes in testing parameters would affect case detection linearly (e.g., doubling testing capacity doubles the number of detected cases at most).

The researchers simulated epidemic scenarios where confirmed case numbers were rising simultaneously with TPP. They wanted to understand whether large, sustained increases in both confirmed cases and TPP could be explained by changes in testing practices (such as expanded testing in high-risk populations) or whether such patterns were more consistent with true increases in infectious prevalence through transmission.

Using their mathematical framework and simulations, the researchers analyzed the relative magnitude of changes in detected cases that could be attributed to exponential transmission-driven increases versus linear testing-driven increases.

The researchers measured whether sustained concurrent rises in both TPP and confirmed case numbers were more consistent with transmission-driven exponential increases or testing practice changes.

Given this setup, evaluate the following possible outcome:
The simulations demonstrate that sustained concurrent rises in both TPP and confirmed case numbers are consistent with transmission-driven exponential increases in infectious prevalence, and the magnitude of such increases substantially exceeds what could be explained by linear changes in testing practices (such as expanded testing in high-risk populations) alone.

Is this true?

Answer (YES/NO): YES